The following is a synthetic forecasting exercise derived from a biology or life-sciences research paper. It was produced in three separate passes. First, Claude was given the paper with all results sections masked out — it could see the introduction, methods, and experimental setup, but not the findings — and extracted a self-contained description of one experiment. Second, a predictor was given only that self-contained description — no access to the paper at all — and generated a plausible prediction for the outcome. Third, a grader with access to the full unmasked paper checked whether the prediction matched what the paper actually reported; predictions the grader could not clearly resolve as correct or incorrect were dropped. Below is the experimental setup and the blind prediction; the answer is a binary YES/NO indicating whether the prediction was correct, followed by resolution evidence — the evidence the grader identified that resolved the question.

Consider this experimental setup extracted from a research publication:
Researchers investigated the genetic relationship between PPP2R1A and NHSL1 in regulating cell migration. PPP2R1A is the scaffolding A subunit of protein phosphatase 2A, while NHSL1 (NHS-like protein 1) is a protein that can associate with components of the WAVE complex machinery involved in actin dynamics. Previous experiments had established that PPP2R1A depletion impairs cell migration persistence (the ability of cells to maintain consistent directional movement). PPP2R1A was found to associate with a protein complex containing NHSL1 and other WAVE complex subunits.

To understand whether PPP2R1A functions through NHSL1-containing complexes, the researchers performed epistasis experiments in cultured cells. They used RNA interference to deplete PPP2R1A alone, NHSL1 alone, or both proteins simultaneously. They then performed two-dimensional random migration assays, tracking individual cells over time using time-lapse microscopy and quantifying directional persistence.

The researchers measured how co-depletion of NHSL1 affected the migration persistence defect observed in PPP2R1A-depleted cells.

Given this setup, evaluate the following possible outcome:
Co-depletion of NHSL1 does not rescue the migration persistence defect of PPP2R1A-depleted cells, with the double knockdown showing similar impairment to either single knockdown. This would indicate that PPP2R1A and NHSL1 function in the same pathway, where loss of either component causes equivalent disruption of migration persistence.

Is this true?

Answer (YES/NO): NO